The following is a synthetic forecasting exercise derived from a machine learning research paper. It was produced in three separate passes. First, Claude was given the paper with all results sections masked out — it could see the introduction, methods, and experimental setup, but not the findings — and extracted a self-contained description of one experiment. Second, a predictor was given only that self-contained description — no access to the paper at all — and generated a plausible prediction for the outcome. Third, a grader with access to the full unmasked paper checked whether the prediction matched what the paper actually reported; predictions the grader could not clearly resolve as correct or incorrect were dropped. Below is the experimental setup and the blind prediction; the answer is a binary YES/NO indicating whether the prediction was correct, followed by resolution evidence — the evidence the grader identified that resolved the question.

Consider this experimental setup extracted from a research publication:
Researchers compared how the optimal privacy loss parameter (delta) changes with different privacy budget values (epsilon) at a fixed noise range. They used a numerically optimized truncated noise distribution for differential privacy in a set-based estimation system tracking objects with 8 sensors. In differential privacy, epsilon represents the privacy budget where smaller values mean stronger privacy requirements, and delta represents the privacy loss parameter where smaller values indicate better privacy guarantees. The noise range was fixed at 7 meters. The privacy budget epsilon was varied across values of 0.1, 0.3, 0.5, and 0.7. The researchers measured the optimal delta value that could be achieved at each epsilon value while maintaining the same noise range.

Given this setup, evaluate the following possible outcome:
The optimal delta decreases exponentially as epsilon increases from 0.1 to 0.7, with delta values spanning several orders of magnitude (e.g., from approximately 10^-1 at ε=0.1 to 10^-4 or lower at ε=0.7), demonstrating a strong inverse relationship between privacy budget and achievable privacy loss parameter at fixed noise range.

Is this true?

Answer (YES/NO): NO